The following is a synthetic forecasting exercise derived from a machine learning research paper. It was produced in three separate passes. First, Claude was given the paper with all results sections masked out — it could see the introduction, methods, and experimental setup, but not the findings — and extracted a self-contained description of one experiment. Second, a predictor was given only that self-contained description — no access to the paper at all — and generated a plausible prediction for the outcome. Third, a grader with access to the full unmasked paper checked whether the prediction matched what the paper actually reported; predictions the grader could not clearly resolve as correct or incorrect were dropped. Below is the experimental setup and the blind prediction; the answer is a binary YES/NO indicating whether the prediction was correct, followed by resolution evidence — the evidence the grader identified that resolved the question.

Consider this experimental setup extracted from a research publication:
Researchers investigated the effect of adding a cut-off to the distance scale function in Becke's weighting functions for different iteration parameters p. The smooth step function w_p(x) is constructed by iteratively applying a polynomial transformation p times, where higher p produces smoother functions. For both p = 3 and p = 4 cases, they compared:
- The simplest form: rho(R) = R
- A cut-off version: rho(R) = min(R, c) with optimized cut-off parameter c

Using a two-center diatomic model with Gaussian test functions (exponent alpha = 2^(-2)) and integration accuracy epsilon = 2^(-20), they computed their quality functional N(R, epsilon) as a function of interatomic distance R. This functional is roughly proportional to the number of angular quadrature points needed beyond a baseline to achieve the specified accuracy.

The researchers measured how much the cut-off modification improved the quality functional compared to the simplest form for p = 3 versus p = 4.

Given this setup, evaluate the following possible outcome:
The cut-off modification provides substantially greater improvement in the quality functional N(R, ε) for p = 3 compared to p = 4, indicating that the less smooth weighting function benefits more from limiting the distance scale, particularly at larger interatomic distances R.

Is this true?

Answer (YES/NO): YES